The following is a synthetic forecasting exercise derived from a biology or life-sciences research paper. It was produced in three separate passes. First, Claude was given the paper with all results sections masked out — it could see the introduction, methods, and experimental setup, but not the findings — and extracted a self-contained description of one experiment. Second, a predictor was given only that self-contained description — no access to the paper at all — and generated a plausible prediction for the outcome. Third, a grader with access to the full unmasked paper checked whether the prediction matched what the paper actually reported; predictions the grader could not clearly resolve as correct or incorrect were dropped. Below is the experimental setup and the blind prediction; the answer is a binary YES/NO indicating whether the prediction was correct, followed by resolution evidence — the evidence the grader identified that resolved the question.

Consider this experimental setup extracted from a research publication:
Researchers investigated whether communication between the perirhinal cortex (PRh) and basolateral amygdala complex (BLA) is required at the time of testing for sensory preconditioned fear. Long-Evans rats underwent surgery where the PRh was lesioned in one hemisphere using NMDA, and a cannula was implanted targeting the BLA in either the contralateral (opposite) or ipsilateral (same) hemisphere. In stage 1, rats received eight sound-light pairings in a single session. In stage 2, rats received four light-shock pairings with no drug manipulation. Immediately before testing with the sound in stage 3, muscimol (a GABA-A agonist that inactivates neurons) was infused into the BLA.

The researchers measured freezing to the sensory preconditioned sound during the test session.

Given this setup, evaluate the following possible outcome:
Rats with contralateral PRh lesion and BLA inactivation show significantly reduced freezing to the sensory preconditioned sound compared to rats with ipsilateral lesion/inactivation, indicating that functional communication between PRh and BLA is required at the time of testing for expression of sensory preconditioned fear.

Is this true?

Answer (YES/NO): NO